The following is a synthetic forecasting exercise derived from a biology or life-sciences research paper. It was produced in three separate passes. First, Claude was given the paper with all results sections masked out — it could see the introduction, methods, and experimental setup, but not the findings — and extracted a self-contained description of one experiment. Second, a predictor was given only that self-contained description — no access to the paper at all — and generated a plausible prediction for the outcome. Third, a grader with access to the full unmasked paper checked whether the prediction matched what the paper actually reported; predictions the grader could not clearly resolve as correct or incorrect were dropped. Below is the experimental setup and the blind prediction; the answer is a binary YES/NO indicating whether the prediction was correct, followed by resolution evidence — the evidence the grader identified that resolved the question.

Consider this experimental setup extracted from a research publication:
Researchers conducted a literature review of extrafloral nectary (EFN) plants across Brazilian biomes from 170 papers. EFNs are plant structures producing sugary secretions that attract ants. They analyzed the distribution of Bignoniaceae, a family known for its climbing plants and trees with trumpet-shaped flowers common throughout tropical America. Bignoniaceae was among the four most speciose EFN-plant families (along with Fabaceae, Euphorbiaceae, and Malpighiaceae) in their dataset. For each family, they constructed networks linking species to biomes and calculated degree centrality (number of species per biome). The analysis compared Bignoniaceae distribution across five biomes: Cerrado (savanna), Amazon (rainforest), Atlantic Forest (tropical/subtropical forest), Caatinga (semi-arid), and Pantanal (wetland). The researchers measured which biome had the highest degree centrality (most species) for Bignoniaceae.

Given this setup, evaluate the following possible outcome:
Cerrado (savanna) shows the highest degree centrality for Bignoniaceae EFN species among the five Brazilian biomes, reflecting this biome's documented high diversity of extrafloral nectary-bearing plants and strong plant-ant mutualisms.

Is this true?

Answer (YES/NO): NO